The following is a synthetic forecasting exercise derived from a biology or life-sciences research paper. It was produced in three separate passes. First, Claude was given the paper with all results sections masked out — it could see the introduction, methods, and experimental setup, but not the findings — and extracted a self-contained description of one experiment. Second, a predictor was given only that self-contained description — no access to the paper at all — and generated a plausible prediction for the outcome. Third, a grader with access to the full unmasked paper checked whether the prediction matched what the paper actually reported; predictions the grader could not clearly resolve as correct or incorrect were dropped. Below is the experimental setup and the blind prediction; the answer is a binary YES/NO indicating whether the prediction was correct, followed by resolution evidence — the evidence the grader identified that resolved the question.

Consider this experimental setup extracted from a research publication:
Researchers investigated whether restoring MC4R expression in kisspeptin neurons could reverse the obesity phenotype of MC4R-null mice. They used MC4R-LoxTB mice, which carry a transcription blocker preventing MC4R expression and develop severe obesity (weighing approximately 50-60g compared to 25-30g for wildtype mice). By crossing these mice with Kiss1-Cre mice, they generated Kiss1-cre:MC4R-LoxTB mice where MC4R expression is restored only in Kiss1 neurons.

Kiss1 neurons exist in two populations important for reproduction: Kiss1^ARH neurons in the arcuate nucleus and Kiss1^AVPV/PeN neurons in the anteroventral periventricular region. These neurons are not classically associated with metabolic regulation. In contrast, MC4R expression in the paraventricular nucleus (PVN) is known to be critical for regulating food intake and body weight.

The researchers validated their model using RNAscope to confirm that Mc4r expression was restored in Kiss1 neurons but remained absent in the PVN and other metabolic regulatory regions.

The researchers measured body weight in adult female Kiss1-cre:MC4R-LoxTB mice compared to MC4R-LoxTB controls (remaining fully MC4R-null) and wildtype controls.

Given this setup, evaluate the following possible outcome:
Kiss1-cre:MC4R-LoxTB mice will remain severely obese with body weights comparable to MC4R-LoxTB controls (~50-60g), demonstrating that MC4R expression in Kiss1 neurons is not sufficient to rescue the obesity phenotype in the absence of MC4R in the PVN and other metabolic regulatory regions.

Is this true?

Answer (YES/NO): YES